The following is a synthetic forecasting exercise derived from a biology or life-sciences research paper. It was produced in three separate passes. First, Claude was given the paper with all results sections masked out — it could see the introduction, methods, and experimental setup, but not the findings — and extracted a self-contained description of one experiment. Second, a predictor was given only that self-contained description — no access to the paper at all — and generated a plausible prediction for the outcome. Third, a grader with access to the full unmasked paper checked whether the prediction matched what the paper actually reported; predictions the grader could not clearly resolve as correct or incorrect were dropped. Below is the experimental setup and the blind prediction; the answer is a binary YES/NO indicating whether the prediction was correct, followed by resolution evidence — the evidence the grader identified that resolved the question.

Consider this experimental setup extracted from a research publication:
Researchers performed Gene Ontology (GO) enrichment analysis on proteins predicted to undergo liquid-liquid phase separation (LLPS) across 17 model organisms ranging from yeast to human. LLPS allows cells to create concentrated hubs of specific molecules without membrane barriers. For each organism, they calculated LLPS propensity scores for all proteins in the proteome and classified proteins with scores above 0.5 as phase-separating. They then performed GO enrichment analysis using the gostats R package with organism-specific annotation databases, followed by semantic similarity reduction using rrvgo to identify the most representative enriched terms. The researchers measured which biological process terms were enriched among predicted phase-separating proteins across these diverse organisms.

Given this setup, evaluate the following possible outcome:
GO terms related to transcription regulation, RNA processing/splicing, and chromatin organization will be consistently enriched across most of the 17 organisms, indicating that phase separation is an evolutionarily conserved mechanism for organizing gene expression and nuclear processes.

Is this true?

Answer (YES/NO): NO